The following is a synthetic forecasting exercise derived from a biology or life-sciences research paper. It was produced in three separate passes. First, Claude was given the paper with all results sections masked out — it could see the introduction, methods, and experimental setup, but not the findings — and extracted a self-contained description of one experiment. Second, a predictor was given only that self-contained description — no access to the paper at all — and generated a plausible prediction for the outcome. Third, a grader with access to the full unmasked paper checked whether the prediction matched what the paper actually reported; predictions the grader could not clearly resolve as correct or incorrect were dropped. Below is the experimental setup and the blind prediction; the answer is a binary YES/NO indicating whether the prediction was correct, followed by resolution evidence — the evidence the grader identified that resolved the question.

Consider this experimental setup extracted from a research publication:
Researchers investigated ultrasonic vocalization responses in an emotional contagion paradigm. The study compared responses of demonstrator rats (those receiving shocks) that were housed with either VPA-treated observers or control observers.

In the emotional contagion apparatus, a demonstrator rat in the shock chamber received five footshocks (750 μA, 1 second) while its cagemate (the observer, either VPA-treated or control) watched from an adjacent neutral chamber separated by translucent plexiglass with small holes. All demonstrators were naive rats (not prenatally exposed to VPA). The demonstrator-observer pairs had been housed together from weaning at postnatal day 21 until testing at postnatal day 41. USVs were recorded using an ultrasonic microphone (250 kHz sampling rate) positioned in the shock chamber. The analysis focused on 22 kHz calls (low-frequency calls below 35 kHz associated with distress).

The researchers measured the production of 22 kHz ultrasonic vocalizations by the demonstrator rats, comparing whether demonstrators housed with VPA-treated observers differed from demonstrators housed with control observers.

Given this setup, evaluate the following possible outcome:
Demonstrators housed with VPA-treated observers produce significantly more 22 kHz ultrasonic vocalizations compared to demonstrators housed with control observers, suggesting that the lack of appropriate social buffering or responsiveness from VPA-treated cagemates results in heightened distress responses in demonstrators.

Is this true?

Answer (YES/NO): NO